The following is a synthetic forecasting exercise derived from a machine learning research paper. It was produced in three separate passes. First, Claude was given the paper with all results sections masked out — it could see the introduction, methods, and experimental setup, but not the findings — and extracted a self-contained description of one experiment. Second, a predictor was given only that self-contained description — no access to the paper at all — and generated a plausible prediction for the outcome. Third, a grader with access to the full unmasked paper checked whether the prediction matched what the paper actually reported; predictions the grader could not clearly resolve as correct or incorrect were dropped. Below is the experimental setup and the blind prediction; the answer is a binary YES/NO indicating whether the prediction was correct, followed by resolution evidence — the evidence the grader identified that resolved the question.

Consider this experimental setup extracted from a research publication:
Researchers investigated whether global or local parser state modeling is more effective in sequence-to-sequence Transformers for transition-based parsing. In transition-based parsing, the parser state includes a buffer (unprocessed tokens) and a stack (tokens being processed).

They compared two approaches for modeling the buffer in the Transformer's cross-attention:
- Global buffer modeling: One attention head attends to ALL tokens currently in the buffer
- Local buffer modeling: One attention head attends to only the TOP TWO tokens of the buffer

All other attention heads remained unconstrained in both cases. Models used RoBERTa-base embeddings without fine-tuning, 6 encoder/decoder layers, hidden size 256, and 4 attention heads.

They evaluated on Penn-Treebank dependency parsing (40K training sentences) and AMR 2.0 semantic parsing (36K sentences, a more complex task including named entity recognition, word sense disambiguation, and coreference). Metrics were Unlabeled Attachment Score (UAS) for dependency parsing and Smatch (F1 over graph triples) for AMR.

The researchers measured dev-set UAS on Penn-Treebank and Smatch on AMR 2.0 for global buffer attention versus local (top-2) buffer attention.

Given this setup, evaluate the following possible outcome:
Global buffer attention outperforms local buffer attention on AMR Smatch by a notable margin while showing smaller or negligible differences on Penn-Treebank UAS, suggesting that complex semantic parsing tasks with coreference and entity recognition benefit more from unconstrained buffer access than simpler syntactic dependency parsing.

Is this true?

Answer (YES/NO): NO